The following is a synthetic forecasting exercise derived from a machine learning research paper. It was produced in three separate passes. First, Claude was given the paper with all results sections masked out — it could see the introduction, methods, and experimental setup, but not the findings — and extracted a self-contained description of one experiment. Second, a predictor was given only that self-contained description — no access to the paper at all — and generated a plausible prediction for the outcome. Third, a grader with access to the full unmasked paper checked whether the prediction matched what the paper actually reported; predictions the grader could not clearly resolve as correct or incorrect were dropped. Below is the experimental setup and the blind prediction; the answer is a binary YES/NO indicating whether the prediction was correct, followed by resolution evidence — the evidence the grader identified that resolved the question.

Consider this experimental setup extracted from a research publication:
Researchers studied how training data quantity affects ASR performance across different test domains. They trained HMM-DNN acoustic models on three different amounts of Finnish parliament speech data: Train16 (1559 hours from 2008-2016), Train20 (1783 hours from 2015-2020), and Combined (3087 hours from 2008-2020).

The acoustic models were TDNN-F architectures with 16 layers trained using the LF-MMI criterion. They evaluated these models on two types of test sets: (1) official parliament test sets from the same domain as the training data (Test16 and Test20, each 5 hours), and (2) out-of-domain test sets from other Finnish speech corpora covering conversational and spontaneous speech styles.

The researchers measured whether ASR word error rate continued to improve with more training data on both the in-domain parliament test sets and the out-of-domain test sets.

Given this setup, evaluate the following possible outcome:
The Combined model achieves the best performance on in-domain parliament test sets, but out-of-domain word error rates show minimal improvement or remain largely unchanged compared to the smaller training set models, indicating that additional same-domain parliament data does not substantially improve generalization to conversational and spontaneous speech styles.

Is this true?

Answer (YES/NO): NO